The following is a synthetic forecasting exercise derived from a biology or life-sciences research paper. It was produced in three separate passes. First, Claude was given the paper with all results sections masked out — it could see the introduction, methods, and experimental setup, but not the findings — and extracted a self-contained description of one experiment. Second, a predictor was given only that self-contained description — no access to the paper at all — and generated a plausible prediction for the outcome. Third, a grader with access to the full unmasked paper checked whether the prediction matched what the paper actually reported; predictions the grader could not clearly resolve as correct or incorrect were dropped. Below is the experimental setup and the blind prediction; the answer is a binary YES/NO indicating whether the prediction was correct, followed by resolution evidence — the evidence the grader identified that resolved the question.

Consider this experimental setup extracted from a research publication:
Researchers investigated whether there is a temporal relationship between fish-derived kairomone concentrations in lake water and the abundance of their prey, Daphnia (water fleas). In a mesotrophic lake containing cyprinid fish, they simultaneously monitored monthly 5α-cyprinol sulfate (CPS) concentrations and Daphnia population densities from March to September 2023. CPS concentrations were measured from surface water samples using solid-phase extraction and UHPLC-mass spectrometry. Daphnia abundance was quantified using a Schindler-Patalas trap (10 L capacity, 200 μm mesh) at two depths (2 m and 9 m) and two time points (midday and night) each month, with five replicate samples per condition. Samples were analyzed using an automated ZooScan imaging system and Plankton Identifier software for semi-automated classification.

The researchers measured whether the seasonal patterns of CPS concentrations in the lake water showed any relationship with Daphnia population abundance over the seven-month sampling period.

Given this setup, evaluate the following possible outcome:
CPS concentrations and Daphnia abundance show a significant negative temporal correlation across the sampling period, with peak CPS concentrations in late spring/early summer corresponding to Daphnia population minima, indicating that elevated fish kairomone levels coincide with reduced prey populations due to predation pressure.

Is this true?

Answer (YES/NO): NO